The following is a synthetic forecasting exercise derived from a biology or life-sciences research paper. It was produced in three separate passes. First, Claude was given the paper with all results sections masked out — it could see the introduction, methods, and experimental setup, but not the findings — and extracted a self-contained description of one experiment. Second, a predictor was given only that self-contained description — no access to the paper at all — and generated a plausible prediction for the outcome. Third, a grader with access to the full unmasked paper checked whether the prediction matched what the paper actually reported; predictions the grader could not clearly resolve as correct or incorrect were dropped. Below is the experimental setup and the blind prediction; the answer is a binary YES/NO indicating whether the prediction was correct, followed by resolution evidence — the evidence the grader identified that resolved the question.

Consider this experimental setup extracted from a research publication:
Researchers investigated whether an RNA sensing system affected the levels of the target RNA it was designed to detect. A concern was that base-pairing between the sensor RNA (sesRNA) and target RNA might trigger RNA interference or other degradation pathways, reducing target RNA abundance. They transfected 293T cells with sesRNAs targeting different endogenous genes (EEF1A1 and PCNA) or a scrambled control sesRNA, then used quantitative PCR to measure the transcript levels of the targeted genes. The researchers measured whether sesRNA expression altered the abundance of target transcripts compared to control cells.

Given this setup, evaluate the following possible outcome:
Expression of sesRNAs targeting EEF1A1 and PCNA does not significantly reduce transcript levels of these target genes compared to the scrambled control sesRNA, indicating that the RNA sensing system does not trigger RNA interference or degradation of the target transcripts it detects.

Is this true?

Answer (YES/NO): YES